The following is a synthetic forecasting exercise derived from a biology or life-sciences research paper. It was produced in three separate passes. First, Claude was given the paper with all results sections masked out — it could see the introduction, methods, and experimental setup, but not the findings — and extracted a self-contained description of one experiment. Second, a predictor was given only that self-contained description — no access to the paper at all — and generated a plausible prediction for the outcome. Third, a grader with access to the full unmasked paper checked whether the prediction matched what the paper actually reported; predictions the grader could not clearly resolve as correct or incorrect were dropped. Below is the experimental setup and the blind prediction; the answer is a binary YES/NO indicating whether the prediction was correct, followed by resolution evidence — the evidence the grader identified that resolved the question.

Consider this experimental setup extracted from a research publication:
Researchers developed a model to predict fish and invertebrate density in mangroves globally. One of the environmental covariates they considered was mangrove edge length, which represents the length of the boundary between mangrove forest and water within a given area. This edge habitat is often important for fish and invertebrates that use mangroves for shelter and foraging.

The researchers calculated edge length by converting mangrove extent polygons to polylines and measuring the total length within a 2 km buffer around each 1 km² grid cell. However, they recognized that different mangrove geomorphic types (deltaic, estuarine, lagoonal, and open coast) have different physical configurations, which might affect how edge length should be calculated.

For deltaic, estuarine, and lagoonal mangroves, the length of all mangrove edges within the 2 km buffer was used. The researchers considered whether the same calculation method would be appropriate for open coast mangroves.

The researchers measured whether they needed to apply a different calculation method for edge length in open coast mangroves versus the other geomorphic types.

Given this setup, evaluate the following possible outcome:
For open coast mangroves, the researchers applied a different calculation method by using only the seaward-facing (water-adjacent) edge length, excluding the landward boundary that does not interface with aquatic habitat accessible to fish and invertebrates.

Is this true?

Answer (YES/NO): NO